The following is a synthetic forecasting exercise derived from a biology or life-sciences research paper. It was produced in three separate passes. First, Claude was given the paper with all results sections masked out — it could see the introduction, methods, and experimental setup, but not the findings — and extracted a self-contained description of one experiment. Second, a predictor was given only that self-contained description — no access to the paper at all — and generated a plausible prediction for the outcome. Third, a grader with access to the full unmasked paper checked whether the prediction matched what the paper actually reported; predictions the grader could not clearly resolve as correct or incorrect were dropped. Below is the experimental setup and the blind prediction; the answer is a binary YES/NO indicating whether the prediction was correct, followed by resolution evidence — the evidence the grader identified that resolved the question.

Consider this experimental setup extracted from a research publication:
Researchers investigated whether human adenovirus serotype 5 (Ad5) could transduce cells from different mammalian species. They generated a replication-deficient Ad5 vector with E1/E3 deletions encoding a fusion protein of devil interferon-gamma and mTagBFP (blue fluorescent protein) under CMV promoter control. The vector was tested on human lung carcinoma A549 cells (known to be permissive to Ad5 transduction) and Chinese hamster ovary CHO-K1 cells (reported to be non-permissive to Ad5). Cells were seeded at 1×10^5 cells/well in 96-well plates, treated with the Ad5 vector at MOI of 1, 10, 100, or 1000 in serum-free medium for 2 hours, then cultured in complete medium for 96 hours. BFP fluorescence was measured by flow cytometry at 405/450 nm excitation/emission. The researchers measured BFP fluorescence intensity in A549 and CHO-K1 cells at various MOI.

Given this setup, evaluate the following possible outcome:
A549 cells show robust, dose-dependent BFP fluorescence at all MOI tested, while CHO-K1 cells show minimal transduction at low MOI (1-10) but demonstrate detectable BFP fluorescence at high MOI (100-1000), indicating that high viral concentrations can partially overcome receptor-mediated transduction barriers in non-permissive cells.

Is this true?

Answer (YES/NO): NO